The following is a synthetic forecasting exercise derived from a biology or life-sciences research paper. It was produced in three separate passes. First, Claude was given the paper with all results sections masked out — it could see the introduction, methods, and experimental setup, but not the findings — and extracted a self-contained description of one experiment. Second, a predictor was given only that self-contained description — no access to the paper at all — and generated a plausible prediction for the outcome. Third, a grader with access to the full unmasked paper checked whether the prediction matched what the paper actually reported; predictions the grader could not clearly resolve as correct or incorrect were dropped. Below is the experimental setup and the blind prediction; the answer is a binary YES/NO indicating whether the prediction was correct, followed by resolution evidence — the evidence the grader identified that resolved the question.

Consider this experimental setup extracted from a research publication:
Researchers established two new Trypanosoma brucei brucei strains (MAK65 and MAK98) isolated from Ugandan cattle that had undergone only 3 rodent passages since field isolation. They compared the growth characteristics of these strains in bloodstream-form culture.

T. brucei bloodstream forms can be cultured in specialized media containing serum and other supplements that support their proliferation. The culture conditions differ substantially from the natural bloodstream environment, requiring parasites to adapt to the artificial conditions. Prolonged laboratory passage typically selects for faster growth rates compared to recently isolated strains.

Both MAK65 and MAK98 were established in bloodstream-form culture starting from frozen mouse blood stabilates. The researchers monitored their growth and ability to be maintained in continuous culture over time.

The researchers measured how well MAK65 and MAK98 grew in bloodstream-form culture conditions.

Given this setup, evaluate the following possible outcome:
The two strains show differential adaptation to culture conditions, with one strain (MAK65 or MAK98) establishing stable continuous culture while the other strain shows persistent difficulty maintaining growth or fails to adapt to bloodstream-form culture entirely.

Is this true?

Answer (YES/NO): YES